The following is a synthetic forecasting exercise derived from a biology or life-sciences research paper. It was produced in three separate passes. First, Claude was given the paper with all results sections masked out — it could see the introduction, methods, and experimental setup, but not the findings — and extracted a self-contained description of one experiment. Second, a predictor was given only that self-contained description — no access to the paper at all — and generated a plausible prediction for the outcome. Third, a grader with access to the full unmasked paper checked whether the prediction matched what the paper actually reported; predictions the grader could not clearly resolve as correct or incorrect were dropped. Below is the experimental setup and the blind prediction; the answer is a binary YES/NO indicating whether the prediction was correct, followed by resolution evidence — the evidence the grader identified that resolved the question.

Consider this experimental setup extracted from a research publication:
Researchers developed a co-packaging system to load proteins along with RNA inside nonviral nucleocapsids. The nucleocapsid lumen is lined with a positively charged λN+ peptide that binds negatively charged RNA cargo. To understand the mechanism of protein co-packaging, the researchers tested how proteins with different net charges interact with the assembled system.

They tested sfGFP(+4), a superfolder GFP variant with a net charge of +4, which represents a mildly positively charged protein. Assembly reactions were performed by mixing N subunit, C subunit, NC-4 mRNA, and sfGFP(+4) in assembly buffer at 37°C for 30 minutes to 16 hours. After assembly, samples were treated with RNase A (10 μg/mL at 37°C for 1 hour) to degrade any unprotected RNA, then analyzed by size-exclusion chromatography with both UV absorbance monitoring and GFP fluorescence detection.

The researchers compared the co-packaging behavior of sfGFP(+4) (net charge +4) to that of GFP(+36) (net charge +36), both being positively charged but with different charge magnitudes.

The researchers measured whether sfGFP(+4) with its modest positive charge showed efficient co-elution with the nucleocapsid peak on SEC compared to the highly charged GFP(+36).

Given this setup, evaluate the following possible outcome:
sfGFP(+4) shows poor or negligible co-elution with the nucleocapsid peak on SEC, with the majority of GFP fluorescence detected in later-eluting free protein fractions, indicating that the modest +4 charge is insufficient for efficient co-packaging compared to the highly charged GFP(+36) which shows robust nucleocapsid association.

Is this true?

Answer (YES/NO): YES